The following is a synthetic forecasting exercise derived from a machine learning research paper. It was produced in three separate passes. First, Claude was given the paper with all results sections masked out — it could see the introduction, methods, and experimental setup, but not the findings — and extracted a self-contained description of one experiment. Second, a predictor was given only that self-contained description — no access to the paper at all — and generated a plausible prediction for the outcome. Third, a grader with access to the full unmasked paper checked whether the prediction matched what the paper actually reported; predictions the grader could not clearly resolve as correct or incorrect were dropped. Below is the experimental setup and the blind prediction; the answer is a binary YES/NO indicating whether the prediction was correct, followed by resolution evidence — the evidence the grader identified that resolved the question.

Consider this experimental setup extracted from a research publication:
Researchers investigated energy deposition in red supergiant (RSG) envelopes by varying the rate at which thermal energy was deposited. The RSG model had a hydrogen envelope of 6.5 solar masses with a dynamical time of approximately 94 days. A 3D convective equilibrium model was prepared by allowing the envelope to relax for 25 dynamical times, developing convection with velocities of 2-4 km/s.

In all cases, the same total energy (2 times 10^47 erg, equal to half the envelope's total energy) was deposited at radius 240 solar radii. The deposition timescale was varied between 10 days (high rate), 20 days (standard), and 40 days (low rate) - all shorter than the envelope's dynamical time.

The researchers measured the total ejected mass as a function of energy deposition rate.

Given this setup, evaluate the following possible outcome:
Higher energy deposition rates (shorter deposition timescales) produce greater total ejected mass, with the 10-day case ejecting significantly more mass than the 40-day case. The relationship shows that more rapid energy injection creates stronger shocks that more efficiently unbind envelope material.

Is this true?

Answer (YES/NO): YES